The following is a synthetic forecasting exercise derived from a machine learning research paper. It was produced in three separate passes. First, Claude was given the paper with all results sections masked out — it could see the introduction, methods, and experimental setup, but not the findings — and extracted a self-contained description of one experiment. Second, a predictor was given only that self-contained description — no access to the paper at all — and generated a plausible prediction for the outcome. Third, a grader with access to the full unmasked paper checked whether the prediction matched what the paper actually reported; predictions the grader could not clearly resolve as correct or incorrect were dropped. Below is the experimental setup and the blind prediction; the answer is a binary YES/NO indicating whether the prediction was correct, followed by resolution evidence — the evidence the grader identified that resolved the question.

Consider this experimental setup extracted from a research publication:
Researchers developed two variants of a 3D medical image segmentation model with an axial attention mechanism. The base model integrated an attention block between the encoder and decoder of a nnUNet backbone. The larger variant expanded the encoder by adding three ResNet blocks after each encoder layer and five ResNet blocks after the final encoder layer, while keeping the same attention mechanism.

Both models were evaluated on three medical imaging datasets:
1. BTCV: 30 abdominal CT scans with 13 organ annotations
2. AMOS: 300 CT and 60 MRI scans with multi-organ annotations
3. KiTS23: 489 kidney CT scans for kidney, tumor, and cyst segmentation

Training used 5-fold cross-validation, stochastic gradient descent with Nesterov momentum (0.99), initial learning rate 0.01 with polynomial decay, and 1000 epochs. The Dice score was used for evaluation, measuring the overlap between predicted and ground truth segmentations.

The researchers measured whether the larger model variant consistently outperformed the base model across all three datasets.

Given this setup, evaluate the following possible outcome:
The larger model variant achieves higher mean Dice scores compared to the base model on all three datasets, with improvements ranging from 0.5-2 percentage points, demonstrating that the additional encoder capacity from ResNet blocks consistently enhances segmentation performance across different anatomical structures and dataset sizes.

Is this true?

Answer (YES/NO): NO